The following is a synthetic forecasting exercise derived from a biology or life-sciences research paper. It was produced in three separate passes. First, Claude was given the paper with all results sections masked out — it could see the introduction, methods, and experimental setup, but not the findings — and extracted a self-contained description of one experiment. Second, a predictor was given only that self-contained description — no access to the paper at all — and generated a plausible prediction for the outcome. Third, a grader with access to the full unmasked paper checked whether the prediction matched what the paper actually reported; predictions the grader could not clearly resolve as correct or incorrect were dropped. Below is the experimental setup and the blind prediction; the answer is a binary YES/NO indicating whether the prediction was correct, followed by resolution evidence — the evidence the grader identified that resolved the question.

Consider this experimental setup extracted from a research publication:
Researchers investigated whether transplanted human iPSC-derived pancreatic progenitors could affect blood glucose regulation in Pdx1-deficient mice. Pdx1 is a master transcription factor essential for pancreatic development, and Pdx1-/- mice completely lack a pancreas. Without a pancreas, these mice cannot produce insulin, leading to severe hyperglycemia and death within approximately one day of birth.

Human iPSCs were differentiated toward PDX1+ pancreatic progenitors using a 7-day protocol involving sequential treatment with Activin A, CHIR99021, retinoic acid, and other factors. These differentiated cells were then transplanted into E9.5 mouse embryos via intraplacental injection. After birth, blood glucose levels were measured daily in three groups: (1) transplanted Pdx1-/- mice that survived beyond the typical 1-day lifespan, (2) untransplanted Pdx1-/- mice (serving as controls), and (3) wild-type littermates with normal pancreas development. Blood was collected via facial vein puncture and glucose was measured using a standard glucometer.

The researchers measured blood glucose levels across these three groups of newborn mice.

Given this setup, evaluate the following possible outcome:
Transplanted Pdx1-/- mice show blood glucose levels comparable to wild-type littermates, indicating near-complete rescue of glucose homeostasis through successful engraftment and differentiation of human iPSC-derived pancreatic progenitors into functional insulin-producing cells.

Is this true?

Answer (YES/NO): NO